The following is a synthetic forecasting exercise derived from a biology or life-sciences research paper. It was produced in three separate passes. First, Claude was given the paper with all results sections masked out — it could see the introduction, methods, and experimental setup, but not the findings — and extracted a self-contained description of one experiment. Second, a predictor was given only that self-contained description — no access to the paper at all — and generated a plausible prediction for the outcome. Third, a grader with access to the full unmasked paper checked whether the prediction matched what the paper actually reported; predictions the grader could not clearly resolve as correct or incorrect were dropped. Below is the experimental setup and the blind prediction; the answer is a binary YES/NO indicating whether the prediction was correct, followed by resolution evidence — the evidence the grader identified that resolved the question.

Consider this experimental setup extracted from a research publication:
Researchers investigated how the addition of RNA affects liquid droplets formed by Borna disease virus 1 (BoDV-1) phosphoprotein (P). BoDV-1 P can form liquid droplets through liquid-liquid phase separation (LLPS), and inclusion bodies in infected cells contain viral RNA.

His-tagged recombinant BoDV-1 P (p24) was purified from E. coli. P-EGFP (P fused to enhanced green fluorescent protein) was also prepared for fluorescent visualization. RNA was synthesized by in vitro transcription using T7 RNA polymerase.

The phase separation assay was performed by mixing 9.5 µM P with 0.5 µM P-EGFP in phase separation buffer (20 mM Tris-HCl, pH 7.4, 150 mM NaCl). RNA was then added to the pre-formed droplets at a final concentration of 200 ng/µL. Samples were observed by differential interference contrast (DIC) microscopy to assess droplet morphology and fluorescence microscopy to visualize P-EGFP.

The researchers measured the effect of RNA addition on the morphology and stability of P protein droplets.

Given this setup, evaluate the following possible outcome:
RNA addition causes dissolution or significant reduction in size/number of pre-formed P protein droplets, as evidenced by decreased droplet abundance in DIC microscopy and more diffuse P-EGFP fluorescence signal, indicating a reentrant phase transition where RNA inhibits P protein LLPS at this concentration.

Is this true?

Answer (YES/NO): YES